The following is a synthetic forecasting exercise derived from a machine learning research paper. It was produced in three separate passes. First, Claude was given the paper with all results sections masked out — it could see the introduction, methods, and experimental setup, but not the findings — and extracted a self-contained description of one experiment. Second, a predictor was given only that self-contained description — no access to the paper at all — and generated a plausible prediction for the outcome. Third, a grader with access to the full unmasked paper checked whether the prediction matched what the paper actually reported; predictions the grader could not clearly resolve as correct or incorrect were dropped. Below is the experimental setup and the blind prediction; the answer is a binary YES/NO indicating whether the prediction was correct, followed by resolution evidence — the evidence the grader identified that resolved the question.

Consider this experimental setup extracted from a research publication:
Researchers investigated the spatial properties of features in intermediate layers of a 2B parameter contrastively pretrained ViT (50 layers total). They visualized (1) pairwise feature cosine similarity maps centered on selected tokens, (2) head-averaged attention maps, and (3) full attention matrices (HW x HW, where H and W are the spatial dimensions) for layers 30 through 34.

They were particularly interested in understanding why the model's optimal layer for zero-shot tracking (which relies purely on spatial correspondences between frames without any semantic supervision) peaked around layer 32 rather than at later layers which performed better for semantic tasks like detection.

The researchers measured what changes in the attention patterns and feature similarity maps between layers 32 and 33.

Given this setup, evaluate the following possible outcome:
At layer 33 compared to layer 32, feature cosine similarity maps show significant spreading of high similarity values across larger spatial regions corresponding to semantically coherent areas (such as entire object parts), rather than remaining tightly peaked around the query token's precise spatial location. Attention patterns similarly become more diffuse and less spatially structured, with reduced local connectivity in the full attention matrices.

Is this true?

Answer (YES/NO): NO